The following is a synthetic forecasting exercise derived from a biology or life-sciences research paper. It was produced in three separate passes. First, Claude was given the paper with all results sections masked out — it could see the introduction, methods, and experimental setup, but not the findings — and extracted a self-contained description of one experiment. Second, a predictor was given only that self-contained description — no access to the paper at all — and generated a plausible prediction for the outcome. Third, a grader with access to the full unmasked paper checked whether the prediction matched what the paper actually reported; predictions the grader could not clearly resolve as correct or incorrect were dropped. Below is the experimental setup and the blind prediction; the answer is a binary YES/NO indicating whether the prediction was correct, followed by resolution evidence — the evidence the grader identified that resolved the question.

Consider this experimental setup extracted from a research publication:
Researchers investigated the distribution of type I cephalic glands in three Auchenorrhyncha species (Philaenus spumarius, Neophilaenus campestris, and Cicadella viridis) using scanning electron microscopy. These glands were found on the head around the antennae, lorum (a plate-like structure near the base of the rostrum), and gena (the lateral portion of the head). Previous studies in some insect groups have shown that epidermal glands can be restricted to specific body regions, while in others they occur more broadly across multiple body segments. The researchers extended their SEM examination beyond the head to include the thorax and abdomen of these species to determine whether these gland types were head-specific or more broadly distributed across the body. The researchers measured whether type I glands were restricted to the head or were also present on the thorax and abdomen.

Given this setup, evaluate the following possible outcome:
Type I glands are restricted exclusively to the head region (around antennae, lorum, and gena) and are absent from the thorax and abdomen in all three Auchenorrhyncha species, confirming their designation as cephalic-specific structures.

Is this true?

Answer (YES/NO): NO